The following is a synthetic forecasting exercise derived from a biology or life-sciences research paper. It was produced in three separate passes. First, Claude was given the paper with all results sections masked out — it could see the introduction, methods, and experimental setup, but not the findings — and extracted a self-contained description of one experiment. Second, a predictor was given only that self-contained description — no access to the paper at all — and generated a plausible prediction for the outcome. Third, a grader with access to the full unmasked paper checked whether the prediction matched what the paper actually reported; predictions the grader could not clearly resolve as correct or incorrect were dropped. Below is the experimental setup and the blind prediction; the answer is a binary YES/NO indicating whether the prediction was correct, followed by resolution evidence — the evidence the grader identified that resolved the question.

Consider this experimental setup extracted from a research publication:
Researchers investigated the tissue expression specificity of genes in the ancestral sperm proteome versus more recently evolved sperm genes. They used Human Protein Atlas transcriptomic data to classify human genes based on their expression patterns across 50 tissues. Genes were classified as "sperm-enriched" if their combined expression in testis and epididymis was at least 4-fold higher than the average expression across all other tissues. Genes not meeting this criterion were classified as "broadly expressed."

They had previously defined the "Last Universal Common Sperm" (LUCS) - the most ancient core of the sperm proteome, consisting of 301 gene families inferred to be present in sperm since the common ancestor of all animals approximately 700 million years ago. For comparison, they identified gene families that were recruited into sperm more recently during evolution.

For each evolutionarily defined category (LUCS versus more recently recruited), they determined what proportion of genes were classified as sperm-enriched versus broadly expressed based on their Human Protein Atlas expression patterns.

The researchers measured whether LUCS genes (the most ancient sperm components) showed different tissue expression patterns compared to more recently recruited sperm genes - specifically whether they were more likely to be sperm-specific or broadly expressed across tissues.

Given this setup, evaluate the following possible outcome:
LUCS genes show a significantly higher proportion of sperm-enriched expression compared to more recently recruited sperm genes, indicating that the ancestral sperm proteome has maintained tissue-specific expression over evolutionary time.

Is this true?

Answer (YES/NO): NO